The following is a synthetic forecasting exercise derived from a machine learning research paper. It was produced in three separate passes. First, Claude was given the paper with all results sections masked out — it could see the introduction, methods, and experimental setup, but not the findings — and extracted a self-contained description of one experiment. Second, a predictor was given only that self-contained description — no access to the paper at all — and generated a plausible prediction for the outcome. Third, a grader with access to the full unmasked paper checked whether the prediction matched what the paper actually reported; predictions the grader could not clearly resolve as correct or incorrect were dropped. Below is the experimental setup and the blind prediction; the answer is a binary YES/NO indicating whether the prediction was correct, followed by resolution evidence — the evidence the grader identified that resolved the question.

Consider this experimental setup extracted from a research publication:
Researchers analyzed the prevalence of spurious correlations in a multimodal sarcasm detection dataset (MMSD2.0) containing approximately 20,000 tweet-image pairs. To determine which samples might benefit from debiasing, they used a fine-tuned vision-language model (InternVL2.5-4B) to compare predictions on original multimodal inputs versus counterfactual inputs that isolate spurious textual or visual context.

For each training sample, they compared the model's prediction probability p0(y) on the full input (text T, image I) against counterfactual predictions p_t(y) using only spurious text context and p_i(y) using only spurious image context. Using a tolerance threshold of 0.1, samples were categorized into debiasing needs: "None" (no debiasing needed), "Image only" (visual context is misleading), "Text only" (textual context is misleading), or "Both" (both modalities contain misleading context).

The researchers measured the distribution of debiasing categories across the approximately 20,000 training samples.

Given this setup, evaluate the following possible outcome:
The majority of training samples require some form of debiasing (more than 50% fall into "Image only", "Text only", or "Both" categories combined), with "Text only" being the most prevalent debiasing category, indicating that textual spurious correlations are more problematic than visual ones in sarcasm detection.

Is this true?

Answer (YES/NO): NO